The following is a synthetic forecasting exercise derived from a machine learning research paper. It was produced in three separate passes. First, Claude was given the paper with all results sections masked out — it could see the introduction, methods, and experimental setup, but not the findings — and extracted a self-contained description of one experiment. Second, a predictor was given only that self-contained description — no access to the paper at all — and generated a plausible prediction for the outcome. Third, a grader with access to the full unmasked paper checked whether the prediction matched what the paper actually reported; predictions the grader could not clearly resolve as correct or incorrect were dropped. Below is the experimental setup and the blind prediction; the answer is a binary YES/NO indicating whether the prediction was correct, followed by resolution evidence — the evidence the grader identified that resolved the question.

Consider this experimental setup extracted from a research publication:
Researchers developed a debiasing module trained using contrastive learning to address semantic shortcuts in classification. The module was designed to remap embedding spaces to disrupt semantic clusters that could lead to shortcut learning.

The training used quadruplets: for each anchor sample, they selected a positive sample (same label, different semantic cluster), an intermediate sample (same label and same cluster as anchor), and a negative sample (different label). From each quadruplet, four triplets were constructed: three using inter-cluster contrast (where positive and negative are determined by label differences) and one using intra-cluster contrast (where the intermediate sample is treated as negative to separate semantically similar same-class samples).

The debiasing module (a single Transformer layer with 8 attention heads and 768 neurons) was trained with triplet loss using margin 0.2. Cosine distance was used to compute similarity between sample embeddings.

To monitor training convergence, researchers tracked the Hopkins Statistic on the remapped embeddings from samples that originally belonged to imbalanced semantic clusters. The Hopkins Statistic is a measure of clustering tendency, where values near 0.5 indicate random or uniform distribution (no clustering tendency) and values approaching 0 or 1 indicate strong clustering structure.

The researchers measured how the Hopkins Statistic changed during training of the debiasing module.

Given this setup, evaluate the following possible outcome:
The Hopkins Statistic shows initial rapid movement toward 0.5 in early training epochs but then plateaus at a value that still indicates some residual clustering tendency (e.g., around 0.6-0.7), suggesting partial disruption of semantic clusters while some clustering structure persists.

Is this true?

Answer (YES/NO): NO